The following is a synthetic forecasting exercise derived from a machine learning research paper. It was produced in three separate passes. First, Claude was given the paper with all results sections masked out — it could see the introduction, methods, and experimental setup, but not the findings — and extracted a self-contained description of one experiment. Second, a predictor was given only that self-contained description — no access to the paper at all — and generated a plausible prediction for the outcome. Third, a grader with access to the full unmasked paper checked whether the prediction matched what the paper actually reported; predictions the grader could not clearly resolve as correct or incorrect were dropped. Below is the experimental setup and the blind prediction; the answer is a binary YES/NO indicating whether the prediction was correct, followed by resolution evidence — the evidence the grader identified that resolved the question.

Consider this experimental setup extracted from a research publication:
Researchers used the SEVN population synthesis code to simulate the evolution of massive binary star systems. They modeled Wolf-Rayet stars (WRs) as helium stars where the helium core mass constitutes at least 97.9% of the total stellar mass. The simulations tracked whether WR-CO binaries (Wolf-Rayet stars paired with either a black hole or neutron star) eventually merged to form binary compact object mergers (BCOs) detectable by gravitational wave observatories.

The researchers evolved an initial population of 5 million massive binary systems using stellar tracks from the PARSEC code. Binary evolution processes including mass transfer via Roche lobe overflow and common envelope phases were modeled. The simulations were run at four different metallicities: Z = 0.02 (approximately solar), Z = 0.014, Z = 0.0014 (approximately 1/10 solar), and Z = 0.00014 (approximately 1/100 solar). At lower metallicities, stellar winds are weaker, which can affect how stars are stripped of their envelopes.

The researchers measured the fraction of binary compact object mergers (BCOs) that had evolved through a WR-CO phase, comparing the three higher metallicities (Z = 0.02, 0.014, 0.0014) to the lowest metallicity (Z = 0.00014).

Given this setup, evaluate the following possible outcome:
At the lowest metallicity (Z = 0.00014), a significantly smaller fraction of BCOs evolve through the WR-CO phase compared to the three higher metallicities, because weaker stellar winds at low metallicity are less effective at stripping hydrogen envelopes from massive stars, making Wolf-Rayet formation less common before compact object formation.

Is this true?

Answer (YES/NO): NO